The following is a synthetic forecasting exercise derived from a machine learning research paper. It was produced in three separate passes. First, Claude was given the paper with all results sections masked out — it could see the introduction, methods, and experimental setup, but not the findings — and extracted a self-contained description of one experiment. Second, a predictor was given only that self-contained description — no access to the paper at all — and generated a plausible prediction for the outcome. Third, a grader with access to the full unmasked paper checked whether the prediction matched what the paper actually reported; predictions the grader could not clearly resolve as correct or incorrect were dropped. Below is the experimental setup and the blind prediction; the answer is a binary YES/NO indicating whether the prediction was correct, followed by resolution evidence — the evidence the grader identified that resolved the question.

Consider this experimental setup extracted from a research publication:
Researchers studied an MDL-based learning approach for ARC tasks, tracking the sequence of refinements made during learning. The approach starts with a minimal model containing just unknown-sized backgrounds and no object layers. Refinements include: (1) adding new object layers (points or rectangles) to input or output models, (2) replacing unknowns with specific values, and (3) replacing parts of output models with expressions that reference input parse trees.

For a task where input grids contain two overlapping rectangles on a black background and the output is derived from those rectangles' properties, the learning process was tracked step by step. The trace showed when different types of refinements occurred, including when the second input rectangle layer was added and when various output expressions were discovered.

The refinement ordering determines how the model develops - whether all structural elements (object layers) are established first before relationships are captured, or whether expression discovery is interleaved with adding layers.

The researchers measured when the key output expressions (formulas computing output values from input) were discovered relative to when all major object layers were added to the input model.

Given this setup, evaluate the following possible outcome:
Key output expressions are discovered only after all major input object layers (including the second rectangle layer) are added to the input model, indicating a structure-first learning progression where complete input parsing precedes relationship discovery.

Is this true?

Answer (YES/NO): NO